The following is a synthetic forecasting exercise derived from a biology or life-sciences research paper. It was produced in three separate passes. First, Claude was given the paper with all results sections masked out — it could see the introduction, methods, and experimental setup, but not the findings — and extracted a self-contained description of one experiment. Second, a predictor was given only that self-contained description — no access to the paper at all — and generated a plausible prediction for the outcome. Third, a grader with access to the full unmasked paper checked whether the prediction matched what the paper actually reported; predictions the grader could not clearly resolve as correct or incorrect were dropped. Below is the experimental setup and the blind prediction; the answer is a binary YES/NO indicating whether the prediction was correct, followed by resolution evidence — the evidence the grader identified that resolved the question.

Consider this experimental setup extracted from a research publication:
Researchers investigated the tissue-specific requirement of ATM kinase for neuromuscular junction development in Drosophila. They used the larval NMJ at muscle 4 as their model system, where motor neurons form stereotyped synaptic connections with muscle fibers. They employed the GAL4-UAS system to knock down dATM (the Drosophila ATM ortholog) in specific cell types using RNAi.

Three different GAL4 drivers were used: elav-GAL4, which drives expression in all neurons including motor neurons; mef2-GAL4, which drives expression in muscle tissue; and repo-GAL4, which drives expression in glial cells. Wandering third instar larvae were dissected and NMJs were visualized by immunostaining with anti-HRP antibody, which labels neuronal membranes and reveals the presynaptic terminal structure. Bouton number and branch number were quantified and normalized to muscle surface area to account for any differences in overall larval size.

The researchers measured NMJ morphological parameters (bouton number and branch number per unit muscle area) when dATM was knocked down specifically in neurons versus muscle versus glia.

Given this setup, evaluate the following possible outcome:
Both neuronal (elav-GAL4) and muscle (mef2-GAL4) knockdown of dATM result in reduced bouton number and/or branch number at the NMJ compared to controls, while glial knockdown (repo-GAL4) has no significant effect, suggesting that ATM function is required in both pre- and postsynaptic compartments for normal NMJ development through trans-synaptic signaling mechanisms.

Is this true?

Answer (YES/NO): NO